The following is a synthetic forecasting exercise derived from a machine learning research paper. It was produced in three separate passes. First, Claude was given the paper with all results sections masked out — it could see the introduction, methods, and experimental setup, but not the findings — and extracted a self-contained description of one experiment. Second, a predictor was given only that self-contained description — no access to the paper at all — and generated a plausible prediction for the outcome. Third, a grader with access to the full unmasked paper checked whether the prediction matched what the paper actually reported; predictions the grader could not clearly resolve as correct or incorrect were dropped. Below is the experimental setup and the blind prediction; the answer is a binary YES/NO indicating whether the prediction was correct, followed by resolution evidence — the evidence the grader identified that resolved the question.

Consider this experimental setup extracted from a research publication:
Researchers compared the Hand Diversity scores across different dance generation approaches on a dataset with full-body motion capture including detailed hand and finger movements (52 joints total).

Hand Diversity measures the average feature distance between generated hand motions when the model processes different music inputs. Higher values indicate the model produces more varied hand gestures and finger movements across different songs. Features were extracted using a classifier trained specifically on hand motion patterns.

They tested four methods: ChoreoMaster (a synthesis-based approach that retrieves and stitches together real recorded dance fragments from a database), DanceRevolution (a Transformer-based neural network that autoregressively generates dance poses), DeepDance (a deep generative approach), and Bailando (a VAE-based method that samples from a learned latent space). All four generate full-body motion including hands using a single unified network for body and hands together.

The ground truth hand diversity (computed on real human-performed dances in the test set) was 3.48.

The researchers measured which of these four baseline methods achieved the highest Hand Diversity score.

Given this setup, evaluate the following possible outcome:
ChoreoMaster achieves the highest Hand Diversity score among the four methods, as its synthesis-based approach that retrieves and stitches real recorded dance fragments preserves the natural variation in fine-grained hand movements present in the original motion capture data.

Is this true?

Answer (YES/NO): NO